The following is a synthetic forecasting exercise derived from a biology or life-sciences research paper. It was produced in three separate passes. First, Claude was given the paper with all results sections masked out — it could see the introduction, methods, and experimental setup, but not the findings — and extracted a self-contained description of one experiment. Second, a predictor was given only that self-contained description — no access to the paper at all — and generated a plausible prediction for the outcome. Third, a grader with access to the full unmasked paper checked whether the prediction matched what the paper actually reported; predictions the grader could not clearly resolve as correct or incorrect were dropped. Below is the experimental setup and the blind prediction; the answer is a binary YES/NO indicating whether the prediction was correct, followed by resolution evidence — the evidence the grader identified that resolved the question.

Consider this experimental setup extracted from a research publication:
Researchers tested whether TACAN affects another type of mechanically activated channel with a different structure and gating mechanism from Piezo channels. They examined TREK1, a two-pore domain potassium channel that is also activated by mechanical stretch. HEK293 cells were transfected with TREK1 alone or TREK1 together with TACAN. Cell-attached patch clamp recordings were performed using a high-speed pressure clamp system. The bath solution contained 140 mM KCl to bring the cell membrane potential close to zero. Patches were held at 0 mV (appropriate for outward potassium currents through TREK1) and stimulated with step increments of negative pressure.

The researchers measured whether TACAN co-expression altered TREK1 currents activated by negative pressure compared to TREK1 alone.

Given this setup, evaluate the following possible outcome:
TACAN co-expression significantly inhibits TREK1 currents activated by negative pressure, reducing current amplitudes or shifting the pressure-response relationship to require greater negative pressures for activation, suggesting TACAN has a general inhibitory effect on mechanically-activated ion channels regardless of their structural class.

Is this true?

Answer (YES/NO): NO